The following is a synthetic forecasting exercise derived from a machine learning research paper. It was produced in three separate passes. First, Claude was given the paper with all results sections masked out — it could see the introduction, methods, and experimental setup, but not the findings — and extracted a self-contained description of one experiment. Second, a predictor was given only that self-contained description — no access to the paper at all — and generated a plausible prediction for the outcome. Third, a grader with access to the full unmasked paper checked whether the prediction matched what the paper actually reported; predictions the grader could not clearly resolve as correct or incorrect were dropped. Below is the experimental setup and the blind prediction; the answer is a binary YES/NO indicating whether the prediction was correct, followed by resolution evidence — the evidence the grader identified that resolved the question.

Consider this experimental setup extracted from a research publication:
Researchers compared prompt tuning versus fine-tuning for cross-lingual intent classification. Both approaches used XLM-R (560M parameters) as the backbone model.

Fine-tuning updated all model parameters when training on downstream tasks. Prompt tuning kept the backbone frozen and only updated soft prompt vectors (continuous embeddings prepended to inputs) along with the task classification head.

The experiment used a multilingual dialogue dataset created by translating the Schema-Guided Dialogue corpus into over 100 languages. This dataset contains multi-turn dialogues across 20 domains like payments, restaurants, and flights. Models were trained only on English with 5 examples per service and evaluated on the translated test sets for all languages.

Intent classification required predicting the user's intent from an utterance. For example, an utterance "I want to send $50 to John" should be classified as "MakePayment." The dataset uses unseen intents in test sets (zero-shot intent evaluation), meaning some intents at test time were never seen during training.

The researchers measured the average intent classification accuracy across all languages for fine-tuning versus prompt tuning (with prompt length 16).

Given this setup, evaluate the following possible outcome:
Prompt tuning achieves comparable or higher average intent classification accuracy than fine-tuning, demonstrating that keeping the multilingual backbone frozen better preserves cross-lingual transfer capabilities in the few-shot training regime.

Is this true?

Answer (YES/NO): YES